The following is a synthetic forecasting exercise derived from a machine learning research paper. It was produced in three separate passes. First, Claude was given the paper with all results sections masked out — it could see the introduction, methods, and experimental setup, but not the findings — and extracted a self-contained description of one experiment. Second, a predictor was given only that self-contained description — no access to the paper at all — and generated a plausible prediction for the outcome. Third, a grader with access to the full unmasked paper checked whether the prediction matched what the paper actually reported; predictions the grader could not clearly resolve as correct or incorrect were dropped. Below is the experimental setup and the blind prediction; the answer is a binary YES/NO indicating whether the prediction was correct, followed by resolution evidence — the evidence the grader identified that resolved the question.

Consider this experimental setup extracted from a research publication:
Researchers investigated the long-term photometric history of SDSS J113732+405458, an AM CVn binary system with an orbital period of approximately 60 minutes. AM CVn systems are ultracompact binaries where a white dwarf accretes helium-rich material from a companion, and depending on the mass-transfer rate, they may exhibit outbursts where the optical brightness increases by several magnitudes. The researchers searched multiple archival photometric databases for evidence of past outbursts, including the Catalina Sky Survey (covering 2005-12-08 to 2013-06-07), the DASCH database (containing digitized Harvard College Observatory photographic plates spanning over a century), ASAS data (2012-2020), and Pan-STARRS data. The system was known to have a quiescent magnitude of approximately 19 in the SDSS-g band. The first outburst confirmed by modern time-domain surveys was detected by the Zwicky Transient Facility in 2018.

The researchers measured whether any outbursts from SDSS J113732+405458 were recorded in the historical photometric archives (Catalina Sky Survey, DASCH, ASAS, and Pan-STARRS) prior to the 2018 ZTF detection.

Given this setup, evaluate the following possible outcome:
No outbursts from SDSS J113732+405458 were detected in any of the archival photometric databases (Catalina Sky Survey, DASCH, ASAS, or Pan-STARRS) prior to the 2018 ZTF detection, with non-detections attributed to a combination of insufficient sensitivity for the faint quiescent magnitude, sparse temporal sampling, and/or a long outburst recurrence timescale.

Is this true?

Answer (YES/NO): NO